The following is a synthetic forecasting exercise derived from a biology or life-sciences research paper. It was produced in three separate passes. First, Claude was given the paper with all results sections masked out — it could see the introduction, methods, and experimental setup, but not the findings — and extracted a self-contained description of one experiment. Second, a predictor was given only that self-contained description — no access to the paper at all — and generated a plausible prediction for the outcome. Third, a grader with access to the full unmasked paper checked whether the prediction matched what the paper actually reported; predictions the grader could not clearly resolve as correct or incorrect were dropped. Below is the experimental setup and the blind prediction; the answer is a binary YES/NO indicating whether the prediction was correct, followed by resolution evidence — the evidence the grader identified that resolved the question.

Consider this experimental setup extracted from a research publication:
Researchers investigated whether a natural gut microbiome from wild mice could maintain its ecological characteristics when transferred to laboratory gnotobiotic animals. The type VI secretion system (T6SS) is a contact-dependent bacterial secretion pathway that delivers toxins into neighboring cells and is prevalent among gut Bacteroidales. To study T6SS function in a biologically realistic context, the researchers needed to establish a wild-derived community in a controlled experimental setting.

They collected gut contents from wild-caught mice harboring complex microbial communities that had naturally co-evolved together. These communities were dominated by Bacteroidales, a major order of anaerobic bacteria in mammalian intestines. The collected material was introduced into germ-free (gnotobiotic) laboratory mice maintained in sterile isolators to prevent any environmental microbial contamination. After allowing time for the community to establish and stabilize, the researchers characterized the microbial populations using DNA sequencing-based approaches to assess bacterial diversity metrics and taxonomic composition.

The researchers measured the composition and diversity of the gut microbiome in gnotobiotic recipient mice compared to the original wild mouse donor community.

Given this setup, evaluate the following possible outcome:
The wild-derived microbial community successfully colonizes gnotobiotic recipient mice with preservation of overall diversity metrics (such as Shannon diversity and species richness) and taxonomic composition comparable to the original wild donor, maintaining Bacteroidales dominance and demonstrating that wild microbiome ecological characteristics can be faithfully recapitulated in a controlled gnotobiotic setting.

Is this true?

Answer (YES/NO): YES